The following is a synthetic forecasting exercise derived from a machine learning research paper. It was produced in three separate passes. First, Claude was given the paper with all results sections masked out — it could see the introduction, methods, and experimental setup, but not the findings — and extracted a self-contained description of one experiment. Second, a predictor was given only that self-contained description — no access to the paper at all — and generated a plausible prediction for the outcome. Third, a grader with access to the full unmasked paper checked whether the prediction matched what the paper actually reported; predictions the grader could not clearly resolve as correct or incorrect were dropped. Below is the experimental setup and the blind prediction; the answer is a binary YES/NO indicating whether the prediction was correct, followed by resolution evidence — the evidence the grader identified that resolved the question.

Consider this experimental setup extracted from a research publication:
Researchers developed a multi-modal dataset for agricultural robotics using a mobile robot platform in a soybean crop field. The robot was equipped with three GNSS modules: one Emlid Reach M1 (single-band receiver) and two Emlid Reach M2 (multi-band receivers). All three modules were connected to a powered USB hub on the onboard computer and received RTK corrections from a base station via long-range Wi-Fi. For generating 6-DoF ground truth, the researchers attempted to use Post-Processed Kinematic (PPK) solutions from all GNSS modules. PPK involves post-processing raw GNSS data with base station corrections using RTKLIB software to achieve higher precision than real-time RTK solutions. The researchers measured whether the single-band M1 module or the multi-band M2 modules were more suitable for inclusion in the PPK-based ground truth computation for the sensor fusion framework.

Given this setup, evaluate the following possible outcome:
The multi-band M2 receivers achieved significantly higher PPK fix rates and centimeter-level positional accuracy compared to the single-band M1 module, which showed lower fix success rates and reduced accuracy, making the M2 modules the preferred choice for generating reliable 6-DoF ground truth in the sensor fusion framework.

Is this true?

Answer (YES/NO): NO